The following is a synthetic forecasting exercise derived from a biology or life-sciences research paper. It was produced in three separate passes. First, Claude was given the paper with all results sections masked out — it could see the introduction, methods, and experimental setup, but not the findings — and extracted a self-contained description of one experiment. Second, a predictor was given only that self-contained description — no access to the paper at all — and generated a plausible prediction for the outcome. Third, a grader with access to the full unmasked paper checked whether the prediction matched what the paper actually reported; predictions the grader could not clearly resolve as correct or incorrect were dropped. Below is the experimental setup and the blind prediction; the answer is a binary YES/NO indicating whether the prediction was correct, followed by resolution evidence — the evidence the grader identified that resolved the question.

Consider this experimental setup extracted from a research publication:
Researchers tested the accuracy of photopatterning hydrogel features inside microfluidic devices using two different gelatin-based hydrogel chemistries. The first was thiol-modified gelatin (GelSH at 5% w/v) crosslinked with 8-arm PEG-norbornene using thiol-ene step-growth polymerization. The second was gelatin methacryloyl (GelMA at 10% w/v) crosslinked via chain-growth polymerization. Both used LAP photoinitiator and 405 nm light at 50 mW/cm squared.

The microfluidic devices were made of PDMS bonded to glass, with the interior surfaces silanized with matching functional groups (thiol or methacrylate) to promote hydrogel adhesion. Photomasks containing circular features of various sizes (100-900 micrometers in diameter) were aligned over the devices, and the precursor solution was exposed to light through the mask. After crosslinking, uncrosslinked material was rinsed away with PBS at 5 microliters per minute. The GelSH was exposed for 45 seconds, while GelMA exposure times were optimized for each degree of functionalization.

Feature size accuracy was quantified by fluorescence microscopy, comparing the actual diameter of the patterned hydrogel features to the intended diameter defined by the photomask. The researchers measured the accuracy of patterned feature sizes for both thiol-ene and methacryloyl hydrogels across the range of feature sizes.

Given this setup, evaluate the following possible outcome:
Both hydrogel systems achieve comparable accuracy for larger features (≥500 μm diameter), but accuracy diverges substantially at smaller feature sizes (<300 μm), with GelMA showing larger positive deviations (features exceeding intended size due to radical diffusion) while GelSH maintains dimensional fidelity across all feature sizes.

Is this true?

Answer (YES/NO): NO